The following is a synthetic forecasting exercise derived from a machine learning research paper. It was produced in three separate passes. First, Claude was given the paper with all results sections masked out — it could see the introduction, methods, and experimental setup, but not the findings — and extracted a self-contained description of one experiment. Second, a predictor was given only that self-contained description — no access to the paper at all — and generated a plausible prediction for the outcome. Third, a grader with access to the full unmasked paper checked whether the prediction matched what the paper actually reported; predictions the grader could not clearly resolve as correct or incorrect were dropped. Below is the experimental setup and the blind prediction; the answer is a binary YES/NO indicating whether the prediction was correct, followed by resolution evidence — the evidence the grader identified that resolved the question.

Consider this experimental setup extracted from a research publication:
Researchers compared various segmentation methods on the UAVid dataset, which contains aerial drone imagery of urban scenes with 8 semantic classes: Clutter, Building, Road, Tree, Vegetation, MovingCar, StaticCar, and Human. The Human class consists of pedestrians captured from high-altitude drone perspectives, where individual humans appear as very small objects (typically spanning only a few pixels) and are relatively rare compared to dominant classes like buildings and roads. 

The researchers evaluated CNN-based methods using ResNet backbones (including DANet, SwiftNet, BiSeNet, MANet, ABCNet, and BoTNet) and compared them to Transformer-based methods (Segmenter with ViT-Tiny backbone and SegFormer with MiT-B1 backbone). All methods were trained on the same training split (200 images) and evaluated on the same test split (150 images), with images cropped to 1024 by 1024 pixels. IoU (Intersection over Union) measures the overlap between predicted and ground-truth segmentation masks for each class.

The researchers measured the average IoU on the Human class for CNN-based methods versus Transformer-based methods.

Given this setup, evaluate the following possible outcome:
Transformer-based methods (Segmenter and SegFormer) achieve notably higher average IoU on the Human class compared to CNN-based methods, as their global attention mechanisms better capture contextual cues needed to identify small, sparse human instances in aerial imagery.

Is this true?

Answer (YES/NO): YES